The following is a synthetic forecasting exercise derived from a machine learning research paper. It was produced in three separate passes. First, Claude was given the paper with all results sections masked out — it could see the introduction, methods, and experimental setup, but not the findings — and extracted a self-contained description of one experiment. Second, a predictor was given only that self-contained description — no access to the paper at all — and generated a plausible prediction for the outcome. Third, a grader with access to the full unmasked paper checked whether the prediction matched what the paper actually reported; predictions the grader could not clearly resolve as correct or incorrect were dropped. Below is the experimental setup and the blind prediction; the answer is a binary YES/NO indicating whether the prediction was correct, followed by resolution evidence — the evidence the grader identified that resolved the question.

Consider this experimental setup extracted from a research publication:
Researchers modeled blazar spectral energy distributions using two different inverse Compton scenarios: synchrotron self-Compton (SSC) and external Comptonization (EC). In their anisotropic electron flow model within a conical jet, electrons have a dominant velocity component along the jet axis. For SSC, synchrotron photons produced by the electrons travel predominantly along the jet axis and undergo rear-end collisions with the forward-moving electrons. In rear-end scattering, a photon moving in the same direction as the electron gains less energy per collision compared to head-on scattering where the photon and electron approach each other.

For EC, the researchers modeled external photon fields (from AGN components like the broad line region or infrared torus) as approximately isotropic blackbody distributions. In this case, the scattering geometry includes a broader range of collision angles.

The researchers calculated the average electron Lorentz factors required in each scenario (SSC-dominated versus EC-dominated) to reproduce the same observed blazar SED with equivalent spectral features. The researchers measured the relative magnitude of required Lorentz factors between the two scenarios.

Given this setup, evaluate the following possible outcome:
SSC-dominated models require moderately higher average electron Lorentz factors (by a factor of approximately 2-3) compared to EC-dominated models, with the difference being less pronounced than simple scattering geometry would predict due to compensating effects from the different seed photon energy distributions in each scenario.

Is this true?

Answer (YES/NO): NO